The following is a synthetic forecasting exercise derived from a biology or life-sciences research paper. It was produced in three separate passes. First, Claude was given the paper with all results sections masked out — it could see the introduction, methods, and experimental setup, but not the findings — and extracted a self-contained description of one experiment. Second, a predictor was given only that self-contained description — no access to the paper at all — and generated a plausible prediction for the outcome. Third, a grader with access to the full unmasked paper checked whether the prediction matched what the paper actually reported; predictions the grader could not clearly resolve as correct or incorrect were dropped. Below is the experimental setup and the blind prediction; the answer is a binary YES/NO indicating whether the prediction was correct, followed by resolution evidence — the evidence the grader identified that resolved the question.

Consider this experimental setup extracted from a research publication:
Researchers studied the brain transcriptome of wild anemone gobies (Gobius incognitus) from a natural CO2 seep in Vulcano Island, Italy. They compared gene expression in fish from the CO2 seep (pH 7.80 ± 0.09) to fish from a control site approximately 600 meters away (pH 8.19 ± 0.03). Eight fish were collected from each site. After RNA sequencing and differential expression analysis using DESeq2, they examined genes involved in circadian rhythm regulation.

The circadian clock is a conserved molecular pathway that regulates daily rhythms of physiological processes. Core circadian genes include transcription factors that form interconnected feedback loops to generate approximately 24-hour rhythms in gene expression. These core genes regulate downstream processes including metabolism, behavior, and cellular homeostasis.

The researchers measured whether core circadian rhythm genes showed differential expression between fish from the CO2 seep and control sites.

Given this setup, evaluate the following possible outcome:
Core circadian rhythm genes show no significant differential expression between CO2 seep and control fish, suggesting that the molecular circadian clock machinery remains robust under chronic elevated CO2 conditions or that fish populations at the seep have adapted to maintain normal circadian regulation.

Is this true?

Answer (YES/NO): NO